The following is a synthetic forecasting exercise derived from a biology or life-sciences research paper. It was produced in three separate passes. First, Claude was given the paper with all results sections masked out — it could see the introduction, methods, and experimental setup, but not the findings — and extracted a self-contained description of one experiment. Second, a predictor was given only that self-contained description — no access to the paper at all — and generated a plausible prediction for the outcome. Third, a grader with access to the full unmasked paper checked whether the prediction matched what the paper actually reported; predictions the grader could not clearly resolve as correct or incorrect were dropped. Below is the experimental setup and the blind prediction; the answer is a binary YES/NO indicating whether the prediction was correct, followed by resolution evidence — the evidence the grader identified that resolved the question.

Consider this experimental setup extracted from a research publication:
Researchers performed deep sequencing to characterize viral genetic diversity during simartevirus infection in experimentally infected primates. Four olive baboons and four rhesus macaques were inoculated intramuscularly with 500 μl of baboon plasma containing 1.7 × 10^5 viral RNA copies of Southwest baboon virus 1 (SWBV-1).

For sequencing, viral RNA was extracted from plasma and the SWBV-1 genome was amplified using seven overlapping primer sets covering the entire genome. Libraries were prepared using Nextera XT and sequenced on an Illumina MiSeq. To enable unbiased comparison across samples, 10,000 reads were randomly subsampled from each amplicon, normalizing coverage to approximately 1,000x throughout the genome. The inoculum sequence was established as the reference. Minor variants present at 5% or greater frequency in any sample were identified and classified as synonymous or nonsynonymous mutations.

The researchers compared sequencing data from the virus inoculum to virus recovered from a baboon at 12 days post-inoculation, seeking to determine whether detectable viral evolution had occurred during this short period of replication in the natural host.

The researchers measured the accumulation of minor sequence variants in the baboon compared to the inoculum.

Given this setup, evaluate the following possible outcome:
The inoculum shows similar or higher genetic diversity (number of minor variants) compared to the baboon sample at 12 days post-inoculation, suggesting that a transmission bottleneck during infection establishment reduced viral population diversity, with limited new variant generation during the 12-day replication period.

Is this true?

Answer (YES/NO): NO